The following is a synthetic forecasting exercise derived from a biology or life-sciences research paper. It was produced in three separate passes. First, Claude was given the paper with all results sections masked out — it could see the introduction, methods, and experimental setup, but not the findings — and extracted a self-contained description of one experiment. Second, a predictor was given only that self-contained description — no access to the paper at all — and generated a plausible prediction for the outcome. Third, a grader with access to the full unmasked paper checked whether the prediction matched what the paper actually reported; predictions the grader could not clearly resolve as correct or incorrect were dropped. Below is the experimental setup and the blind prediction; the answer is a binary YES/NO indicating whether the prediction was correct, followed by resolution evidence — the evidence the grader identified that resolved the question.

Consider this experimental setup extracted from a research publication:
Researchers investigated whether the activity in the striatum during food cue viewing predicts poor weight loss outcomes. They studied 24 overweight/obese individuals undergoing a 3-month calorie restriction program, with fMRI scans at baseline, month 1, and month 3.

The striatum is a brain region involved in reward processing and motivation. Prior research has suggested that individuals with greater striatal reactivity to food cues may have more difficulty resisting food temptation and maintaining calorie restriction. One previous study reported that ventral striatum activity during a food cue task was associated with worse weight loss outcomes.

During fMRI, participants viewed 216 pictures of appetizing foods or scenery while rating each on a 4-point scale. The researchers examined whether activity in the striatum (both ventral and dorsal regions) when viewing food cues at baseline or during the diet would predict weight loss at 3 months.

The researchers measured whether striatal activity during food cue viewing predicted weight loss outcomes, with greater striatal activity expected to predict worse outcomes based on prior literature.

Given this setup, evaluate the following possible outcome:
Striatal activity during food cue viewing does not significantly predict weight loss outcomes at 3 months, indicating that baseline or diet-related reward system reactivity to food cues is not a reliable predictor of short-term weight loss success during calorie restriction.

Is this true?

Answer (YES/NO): NO